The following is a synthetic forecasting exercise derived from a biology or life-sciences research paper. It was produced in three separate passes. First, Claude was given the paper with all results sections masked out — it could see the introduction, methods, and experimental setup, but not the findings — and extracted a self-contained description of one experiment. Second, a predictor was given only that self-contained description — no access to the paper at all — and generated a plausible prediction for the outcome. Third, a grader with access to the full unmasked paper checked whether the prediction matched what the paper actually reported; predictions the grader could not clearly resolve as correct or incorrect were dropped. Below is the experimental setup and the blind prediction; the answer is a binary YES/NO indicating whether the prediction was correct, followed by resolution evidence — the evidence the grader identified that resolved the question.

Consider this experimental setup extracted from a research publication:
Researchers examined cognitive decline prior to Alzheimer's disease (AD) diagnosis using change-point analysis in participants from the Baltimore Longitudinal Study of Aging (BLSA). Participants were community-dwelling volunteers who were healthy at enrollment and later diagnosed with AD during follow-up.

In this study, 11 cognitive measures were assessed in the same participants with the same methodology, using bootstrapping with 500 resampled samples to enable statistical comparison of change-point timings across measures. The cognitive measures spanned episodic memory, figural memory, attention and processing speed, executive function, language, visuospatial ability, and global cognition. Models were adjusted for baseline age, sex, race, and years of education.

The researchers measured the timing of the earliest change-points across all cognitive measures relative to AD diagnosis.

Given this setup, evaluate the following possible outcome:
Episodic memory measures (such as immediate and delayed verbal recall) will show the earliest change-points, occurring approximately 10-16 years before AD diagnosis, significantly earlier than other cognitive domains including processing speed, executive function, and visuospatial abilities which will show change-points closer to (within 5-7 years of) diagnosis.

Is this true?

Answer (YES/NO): NO